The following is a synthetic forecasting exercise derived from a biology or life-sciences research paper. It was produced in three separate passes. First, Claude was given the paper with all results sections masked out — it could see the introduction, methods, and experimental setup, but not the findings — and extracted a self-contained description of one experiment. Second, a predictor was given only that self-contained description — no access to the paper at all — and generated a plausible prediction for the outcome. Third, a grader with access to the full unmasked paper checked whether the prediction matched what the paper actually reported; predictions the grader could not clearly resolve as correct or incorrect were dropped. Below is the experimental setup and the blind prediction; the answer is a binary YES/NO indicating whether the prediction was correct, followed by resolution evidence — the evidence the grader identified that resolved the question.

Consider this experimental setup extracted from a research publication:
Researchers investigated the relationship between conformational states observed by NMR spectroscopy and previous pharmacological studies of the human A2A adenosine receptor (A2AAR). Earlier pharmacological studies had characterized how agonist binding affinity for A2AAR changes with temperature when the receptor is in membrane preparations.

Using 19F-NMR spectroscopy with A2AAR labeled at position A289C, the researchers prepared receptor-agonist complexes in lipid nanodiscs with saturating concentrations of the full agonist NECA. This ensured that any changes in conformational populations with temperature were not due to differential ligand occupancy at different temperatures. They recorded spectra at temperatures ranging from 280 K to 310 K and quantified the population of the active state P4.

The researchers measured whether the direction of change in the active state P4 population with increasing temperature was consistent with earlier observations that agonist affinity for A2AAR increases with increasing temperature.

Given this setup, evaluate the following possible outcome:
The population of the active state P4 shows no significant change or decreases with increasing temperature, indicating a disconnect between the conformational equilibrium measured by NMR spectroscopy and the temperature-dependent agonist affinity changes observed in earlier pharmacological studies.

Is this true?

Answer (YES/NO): NO